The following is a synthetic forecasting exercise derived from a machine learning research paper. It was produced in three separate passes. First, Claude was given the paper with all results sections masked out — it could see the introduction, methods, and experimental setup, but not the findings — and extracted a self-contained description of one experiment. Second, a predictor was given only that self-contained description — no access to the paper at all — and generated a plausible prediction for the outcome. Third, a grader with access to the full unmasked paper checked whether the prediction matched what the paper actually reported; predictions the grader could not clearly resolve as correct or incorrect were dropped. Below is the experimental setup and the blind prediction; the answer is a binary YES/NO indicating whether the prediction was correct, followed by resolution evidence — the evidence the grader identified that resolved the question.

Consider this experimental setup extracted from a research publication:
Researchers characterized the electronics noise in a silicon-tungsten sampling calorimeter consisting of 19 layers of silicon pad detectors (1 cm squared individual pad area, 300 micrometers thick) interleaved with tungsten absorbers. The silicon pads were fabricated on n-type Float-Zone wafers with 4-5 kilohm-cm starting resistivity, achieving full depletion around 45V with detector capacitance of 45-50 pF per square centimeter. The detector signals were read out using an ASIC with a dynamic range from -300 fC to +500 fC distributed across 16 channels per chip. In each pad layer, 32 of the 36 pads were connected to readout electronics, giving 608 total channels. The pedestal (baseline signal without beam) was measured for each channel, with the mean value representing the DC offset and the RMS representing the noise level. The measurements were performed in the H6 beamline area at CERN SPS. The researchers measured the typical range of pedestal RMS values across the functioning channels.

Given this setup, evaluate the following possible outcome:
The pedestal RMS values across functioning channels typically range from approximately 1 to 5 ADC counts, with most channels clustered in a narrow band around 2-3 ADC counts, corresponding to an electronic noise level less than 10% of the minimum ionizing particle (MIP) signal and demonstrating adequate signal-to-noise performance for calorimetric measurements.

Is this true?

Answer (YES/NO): NO